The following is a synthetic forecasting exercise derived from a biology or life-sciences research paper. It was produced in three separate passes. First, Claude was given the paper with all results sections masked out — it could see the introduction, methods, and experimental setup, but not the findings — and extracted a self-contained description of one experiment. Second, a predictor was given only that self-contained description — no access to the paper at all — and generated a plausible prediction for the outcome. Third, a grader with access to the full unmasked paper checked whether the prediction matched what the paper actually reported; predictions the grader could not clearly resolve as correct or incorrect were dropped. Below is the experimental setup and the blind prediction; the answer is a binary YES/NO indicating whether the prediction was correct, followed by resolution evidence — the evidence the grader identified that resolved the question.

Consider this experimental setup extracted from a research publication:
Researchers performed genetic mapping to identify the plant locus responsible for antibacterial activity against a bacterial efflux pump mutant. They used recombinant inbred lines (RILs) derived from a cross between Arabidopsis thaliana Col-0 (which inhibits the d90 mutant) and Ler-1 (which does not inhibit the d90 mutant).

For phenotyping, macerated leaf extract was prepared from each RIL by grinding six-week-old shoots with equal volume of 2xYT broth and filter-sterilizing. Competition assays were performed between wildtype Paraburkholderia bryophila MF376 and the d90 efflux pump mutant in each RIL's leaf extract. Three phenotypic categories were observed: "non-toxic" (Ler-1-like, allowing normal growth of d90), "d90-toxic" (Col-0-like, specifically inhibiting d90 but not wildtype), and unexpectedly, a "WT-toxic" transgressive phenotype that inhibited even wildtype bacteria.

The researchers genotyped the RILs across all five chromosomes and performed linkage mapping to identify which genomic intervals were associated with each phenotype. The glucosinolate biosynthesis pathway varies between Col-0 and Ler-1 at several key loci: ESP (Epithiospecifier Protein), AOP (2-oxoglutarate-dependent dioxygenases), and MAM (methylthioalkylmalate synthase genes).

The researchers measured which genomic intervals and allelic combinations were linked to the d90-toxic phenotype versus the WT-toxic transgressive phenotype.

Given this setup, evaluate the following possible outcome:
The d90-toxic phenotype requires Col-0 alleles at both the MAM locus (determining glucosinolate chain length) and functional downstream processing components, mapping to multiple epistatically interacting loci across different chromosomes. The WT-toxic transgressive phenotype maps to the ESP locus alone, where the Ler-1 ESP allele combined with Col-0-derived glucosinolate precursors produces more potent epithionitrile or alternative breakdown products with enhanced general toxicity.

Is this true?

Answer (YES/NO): NO